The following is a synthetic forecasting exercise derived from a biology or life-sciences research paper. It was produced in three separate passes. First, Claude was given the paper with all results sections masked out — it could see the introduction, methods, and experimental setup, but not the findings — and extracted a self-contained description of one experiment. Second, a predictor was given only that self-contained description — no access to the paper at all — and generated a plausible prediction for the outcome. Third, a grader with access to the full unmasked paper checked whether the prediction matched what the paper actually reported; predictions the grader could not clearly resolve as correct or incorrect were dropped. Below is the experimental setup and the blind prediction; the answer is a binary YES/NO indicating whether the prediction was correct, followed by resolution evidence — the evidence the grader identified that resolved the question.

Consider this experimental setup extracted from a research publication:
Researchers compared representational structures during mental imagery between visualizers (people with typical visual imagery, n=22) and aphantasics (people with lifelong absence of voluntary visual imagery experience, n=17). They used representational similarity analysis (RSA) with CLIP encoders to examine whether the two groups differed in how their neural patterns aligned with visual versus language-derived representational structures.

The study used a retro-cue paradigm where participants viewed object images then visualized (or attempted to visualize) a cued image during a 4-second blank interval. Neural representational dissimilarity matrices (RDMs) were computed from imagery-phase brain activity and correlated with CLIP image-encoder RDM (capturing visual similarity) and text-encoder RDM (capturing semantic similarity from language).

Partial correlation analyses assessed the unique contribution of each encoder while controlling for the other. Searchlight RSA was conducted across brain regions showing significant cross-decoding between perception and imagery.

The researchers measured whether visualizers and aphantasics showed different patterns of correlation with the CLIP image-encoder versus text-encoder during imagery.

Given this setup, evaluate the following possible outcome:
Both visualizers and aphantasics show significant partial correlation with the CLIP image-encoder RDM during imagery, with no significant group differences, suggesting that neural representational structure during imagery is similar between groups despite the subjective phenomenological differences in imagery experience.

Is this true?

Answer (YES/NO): NO